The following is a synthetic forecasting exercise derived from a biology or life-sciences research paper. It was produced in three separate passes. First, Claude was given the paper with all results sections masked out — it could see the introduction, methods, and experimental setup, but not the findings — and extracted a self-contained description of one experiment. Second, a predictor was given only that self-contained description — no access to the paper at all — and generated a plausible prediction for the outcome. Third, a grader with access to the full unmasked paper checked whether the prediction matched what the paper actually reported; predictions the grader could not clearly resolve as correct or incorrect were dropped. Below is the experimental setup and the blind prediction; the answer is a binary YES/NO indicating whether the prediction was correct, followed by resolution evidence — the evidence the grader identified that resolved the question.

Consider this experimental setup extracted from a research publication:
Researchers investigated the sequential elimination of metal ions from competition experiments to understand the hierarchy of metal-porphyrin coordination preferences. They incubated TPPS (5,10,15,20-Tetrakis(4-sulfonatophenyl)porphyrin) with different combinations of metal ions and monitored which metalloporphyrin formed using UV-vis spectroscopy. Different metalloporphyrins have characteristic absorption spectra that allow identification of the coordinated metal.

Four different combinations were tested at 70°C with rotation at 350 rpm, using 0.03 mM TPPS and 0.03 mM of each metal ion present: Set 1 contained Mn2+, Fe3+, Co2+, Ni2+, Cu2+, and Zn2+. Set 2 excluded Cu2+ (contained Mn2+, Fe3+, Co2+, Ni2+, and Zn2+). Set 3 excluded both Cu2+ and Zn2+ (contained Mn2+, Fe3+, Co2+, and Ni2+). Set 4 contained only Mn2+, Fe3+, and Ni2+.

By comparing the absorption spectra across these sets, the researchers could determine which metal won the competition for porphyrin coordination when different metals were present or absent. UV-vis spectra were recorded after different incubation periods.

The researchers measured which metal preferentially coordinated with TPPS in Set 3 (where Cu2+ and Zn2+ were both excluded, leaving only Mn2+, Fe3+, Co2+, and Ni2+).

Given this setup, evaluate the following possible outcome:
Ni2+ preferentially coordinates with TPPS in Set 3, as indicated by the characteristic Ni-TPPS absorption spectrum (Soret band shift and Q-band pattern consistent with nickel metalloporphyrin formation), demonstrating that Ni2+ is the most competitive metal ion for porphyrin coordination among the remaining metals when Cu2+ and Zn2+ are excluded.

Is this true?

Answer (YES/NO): NO